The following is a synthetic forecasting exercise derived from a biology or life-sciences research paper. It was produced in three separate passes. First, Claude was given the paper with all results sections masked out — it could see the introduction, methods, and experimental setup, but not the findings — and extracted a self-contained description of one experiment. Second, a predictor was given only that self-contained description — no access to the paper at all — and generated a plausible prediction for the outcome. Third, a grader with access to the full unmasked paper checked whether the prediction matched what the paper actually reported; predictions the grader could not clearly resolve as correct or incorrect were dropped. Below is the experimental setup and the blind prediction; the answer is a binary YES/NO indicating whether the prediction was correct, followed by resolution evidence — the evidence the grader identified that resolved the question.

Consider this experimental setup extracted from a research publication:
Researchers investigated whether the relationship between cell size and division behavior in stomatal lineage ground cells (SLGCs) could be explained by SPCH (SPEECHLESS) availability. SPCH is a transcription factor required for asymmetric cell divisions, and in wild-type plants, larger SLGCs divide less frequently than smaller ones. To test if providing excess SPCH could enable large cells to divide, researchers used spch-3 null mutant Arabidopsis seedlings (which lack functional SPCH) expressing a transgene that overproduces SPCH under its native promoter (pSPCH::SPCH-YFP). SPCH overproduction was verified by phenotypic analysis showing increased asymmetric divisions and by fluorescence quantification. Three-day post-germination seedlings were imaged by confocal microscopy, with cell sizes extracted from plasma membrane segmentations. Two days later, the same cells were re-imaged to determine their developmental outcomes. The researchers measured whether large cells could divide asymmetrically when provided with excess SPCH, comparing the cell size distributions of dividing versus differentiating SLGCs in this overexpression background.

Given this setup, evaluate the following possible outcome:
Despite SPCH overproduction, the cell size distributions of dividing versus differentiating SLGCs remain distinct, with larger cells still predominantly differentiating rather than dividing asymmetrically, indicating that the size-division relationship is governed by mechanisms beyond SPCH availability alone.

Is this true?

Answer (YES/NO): NO